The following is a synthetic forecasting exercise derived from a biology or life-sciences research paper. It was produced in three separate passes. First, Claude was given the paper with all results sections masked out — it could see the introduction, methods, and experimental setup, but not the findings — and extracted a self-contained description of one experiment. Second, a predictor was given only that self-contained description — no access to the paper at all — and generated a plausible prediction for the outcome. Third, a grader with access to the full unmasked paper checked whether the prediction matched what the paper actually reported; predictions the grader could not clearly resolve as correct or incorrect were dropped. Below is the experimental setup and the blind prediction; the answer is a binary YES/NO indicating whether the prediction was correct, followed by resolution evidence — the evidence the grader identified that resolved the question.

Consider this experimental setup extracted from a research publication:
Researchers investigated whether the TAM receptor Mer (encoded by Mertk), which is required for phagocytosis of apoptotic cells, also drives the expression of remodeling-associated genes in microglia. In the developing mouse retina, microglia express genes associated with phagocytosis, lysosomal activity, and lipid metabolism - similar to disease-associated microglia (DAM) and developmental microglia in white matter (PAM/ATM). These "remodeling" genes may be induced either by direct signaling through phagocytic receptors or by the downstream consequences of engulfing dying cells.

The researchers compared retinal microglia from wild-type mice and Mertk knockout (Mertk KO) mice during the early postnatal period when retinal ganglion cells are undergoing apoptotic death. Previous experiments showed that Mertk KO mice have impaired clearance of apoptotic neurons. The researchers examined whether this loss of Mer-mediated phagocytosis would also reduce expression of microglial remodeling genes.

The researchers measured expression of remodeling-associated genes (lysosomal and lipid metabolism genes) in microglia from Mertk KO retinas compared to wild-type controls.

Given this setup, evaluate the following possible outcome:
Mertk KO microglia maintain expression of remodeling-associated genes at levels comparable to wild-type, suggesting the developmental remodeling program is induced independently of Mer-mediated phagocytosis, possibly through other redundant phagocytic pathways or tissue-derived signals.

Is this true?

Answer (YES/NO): YES